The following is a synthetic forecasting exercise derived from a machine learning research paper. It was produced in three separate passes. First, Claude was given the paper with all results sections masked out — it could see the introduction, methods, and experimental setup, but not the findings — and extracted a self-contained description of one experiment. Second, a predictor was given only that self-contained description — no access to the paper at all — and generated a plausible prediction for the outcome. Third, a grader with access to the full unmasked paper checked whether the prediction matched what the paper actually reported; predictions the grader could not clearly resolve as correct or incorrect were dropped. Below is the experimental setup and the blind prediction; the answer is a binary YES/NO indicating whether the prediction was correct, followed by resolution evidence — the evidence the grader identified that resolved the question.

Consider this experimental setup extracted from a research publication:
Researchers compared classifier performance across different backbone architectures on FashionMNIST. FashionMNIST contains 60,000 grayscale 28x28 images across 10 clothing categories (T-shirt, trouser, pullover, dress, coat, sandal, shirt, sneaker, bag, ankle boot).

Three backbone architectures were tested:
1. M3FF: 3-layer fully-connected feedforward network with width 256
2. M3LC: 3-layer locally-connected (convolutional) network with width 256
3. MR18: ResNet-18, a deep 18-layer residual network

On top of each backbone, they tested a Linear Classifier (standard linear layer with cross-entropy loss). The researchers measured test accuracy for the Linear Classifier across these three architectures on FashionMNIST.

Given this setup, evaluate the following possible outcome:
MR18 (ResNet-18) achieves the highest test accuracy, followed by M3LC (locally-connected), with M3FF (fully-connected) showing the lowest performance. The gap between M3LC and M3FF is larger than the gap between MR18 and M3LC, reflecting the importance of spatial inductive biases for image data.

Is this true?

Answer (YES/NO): YES